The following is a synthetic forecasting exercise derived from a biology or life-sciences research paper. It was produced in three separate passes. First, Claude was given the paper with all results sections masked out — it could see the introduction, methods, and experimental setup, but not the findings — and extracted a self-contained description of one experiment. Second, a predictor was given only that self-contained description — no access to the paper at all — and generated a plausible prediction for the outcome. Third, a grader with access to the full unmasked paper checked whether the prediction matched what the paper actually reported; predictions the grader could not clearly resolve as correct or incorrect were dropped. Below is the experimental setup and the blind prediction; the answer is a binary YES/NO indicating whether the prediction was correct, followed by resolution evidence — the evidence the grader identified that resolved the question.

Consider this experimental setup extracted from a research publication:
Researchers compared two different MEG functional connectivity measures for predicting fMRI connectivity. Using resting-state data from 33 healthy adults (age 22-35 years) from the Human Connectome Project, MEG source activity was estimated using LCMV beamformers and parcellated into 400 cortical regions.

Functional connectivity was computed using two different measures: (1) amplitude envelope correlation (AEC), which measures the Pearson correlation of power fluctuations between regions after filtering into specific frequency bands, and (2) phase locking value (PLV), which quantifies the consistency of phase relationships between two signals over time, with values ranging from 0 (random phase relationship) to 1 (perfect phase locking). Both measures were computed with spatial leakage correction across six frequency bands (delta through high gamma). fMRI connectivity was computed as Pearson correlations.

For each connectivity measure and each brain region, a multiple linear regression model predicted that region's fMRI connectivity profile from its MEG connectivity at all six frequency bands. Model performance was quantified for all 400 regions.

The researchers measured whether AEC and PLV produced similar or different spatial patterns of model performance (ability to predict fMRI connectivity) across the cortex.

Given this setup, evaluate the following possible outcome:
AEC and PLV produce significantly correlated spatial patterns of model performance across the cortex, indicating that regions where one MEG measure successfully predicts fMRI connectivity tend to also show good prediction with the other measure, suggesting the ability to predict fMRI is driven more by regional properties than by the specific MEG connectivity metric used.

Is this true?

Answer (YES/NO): YES